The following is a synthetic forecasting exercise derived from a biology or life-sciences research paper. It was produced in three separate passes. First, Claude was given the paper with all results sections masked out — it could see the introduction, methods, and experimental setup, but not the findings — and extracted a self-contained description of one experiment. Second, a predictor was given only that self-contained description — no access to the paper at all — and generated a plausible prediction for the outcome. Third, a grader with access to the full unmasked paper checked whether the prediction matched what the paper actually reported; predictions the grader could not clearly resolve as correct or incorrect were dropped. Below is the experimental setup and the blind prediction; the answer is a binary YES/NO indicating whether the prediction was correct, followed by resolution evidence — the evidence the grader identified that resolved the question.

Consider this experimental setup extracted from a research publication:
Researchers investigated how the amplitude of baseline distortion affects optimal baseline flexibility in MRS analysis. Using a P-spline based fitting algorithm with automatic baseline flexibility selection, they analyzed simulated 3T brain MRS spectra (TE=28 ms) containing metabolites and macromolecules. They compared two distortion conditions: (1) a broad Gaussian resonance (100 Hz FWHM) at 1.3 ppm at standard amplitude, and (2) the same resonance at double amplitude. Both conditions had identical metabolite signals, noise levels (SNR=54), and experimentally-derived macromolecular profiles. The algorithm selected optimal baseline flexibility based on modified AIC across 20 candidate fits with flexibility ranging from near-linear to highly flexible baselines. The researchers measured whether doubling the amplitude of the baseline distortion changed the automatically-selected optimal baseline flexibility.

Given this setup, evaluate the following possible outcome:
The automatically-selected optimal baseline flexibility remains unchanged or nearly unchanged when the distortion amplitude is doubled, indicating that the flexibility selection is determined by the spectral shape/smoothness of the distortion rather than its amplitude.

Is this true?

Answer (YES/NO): NO